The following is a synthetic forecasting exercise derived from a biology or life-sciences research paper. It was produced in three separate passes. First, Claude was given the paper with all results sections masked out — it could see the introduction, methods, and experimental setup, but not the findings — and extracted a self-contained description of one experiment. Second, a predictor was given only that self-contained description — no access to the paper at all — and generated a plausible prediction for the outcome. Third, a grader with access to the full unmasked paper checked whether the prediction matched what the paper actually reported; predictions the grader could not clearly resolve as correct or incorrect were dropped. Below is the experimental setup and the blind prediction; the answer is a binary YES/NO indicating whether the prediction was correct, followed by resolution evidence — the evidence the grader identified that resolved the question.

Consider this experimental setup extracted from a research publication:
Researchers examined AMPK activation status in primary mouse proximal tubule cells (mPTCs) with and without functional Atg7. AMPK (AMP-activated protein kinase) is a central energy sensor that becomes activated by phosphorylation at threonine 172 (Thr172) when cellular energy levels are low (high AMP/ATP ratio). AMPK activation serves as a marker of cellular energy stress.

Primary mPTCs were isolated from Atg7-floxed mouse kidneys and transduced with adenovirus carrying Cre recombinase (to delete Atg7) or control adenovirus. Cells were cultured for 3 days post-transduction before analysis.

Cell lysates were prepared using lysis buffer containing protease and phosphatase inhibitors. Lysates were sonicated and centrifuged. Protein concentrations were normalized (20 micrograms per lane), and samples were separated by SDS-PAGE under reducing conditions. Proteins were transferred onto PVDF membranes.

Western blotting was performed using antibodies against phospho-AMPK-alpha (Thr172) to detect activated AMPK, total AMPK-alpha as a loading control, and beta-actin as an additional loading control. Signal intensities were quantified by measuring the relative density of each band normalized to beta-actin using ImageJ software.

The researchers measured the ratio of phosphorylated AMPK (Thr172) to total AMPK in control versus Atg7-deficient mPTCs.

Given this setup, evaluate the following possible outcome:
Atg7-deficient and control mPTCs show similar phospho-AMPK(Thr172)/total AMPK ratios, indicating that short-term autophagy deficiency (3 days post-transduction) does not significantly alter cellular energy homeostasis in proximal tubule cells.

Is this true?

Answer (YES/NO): YES